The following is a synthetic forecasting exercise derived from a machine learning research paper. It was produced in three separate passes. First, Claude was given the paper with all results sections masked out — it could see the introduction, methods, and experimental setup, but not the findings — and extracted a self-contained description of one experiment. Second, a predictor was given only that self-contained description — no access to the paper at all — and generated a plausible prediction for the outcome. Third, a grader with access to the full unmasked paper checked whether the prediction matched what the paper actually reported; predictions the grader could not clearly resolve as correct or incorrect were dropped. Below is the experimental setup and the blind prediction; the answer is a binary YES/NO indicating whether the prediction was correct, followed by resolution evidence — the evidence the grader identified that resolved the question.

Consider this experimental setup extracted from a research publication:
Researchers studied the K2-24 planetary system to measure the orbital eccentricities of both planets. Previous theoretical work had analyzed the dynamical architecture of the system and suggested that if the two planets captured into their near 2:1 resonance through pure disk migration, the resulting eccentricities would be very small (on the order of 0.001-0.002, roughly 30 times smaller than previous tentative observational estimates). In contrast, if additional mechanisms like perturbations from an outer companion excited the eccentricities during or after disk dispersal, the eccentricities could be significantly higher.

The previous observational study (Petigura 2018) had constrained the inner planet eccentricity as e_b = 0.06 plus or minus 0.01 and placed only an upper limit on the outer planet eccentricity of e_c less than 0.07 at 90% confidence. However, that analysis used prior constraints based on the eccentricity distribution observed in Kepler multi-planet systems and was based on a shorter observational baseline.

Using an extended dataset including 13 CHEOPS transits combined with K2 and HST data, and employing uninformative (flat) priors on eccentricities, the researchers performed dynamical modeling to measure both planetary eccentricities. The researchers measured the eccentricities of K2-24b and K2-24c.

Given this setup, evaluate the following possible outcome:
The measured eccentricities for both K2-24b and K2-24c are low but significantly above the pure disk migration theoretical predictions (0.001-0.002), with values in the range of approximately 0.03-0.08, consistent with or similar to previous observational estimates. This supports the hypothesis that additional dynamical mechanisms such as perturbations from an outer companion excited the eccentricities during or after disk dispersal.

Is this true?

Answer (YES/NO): YES